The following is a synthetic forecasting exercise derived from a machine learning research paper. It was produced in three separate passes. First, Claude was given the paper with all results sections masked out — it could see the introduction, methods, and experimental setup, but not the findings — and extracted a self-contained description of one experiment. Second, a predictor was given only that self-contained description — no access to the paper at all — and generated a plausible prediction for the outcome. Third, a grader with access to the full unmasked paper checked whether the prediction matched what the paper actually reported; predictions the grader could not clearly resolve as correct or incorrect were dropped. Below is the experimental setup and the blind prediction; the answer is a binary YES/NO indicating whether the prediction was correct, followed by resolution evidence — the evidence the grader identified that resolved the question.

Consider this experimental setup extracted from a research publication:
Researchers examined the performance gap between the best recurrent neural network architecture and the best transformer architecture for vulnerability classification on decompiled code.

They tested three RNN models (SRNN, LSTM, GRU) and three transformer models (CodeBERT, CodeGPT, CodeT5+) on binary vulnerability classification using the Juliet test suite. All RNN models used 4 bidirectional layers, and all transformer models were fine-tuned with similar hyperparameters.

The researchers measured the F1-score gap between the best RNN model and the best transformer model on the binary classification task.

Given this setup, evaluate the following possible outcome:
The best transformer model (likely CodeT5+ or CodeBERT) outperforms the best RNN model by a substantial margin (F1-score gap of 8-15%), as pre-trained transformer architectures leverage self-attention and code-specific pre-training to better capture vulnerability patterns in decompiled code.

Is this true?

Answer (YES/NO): NO